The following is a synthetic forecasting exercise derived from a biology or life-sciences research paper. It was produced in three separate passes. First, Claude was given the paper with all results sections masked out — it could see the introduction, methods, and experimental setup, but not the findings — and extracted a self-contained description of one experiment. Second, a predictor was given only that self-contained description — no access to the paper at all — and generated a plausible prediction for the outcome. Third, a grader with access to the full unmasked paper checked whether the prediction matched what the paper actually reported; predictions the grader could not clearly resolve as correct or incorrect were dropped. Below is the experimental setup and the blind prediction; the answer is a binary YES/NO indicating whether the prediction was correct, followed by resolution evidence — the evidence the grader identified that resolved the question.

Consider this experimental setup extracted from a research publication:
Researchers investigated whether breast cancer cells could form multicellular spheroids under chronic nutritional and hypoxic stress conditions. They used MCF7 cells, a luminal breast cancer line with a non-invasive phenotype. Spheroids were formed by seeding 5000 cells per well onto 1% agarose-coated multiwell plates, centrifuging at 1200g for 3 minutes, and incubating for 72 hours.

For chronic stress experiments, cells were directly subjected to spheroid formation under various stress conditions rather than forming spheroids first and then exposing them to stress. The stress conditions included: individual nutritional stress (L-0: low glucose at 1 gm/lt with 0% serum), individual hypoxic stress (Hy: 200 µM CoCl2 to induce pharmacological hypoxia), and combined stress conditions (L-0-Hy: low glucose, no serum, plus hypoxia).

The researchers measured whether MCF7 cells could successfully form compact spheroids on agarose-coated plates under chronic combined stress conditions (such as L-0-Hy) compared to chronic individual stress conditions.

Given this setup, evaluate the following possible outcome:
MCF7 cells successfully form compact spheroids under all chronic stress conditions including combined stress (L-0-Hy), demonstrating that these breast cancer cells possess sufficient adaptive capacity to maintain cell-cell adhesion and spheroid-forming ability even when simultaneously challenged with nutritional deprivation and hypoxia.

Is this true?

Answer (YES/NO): NO